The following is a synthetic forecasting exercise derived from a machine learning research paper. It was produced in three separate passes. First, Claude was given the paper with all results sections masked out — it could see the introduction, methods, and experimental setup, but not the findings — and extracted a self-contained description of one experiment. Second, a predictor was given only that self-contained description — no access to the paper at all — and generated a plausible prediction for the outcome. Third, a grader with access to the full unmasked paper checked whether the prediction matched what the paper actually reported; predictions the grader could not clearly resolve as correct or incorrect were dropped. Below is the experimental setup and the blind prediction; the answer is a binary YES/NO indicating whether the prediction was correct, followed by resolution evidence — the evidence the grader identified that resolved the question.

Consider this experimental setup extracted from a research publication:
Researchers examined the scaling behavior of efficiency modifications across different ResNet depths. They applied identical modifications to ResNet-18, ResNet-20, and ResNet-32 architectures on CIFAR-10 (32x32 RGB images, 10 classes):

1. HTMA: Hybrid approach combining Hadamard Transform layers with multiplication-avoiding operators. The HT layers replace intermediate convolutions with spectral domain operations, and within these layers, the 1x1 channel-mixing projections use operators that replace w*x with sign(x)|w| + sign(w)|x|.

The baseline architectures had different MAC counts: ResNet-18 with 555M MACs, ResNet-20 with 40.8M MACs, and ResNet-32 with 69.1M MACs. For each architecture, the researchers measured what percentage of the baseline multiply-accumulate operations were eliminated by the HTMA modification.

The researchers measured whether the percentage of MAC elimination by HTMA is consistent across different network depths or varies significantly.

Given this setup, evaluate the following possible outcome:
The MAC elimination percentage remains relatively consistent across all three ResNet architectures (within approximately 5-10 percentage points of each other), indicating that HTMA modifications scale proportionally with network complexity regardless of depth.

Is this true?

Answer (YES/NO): YES